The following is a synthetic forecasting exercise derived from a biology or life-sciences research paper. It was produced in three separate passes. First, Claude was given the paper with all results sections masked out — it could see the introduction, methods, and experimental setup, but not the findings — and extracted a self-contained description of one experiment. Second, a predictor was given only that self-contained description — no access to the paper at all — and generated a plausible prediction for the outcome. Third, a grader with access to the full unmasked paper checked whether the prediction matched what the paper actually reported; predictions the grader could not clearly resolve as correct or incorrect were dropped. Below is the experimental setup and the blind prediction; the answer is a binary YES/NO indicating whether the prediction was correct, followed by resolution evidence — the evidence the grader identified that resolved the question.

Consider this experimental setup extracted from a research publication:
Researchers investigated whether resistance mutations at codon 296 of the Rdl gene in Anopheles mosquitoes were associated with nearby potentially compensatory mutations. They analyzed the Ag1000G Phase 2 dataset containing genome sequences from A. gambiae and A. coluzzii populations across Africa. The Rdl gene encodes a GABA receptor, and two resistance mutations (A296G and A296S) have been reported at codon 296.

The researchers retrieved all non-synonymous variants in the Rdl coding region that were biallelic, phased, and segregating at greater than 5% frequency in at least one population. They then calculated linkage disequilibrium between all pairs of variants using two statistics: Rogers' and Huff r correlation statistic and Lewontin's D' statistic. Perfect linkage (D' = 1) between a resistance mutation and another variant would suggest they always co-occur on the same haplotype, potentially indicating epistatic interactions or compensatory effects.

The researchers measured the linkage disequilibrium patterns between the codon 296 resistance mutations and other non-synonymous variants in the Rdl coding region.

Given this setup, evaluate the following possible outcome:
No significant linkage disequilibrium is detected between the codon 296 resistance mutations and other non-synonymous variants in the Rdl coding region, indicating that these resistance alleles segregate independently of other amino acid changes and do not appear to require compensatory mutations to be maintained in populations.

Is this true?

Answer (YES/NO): NO